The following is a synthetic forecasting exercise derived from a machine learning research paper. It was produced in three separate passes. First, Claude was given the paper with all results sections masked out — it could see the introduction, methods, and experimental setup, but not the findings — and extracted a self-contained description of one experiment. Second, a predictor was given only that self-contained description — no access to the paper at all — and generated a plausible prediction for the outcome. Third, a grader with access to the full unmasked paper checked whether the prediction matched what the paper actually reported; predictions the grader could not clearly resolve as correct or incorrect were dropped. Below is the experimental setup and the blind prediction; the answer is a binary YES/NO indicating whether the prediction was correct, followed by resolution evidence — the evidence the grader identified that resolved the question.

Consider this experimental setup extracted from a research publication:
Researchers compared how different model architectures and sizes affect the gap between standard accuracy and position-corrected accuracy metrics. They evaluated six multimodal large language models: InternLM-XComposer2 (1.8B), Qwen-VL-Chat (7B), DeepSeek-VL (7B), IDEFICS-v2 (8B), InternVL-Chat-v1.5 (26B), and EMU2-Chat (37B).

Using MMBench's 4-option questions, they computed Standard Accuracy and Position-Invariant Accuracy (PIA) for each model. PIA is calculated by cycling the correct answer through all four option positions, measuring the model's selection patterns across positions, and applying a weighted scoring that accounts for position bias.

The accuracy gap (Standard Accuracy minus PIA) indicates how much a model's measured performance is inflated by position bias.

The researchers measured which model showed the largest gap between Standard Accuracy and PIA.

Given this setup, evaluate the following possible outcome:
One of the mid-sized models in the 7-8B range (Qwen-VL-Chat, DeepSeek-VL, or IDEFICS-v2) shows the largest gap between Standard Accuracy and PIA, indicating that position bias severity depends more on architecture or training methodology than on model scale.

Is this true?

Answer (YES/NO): YES